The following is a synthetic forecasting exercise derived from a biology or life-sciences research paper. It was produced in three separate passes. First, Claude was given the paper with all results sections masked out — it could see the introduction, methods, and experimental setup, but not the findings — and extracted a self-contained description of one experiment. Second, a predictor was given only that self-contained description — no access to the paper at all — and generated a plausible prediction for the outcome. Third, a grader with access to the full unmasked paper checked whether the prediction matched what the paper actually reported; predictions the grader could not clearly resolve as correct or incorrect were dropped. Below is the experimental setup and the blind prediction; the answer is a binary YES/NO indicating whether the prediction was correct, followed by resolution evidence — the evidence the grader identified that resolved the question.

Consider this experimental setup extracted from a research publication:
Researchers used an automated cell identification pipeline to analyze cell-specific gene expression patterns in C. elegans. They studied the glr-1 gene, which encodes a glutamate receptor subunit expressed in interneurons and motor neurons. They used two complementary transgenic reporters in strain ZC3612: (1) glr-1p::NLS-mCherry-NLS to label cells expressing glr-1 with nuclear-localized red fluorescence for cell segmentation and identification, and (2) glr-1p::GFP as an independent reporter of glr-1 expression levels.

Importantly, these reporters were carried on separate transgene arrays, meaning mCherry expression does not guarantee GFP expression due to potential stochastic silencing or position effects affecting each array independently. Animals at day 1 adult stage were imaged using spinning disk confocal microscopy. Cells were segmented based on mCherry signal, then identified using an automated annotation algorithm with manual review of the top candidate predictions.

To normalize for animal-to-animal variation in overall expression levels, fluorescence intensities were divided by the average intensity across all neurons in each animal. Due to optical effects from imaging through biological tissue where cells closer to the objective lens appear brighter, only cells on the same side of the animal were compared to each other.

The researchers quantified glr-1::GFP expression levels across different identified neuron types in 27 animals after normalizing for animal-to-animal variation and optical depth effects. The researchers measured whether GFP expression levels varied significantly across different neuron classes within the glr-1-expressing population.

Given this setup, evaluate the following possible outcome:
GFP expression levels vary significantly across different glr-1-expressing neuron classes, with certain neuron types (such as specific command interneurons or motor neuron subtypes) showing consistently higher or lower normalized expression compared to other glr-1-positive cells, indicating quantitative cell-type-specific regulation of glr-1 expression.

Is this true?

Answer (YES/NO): YES